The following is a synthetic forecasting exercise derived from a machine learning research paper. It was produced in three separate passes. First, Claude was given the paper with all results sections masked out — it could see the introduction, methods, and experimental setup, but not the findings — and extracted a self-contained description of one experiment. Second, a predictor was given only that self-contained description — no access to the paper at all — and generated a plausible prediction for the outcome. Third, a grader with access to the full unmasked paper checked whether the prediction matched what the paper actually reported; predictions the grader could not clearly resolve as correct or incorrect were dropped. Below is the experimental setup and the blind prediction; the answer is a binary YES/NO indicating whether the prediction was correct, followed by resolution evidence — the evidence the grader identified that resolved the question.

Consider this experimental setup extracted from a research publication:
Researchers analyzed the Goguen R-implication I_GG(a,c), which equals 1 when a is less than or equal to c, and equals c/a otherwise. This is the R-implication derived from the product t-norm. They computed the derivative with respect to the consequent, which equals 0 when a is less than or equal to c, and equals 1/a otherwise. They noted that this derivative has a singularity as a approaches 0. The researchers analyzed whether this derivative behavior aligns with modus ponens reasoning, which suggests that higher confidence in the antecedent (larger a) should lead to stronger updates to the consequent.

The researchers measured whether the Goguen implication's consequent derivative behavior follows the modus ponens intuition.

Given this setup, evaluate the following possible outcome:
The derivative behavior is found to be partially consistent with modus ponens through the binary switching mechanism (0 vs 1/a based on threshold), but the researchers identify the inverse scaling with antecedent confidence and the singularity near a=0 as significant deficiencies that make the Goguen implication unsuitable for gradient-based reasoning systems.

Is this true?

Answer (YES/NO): NO